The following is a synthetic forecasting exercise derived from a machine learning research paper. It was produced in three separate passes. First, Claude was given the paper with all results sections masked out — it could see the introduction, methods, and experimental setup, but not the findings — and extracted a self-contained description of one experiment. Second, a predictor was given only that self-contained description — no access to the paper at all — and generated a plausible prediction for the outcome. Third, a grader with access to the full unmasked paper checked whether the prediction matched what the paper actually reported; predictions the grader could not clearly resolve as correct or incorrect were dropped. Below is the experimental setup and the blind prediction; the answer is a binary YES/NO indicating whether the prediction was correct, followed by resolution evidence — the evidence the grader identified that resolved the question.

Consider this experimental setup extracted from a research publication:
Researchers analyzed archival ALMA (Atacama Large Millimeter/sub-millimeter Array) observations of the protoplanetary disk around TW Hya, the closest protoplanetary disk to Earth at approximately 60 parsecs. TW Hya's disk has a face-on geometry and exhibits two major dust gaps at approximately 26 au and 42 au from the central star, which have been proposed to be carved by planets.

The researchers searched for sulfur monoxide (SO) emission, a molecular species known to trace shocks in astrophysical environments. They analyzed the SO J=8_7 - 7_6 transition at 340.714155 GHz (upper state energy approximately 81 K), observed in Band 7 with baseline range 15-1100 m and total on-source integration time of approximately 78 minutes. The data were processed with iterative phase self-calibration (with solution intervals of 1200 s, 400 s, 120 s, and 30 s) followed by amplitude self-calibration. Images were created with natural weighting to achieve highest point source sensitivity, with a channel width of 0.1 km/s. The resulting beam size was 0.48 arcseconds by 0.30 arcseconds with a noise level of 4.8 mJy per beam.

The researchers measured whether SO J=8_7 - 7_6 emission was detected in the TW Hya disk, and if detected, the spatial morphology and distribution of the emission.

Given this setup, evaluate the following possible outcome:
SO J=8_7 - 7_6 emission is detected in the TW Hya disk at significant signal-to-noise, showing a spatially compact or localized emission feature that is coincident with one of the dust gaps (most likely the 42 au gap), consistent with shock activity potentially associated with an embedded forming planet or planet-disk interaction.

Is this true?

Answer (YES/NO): YES